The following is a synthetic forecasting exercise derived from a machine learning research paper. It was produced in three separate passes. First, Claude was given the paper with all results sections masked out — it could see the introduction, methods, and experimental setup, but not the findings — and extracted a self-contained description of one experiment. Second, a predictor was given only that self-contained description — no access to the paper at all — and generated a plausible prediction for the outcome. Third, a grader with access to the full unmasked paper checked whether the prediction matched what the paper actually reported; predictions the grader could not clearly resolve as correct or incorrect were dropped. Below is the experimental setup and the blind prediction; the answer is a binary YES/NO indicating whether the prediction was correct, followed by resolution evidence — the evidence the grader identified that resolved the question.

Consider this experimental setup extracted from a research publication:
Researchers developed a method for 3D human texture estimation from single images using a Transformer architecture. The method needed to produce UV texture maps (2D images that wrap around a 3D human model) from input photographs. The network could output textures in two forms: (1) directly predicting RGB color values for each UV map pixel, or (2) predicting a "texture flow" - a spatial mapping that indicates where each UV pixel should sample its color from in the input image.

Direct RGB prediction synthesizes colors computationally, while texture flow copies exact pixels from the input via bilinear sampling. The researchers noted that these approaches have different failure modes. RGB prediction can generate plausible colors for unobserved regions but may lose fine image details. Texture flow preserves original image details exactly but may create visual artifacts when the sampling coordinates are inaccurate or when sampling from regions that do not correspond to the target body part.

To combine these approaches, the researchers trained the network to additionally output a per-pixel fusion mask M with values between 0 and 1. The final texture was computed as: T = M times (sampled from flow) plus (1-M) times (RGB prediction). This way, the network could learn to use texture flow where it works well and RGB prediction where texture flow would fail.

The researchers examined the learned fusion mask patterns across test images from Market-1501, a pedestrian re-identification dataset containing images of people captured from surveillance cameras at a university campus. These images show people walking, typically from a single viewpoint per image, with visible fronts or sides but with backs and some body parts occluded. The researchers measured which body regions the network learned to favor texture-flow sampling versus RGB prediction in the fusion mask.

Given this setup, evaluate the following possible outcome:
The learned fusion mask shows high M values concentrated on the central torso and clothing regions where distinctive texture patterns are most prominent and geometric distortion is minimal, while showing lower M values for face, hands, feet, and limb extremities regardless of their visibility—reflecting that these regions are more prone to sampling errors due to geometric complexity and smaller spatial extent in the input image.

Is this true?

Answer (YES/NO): NO